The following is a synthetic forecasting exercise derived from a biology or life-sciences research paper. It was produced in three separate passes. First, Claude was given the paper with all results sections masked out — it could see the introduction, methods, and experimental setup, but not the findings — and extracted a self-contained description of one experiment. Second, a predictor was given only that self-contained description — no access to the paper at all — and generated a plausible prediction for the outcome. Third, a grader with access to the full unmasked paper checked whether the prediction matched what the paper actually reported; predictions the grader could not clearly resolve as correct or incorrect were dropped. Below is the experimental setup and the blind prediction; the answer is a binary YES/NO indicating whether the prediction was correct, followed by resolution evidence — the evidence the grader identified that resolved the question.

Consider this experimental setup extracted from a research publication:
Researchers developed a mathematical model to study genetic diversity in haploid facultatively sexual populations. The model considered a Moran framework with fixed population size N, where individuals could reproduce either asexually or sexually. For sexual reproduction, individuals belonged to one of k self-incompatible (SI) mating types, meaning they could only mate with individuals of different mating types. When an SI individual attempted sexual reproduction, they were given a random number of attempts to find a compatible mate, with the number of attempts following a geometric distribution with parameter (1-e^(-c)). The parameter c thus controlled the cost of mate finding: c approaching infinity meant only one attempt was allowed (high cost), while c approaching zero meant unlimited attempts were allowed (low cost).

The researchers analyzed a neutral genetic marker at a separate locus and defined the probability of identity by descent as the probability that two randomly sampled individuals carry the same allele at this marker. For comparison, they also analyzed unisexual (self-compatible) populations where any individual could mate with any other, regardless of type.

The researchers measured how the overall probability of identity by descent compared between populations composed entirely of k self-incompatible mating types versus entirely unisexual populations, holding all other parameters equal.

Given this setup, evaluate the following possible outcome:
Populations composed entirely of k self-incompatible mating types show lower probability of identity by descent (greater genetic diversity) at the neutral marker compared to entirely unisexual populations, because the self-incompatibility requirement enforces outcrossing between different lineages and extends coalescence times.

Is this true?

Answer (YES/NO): YES